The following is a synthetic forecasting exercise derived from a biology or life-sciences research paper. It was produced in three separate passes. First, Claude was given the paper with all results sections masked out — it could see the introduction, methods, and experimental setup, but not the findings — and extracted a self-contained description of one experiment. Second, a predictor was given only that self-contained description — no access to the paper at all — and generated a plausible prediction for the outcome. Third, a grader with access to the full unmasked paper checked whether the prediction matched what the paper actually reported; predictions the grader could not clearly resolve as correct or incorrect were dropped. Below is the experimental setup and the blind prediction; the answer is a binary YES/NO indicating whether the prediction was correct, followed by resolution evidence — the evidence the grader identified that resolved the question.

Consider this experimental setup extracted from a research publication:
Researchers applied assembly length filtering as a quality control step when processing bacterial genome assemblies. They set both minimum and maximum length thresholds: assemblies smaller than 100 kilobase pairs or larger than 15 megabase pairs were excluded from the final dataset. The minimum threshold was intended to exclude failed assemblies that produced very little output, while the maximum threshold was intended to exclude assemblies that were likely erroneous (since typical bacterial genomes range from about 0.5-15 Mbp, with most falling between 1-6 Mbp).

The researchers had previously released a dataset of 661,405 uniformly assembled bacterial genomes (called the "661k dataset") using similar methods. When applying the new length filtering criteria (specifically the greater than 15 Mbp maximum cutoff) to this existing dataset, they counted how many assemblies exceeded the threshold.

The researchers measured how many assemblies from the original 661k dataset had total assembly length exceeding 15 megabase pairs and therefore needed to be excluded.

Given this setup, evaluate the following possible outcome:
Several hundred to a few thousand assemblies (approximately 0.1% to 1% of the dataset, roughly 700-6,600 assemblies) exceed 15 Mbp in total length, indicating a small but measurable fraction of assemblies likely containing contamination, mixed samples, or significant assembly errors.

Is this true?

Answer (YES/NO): NO